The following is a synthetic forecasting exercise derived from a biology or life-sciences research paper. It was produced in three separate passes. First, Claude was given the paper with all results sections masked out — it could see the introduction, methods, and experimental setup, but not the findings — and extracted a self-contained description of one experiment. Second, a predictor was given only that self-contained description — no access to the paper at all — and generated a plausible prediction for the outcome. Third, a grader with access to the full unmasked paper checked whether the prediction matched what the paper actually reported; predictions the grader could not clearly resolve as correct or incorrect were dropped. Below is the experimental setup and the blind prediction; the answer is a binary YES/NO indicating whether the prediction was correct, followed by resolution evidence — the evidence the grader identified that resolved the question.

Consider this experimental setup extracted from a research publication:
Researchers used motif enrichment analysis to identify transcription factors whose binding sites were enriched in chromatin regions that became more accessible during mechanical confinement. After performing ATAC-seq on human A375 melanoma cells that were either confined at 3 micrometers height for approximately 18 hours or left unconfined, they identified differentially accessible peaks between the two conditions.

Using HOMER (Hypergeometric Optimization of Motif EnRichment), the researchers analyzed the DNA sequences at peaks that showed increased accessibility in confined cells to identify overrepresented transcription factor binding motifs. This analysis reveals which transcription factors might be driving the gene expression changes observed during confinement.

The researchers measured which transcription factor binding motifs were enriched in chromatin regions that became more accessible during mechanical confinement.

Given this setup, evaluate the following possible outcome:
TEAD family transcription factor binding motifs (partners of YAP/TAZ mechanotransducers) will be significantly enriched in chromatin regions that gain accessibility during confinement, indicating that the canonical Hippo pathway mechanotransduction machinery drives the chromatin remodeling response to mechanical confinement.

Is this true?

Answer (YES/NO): NO